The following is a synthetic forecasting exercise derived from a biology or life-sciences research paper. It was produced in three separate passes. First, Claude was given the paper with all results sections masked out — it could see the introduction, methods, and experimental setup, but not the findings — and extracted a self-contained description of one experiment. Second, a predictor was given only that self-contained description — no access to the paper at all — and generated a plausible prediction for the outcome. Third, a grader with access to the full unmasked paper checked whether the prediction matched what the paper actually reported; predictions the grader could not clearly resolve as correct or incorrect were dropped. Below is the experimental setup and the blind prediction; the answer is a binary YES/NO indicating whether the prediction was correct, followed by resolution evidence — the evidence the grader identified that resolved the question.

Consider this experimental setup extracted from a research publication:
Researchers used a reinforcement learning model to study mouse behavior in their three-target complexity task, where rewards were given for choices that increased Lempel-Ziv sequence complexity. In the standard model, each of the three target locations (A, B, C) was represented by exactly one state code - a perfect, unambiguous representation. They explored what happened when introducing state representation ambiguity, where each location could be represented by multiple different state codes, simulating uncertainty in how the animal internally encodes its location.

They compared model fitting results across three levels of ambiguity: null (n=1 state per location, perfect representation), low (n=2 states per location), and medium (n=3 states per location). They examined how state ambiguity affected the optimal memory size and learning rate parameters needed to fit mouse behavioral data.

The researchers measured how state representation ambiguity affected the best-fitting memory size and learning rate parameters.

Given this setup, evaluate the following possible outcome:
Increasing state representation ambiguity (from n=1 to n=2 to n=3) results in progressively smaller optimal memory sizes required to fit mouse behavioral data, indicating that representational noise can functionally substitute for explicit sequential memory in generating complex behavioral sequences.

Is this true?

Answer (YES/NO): YES